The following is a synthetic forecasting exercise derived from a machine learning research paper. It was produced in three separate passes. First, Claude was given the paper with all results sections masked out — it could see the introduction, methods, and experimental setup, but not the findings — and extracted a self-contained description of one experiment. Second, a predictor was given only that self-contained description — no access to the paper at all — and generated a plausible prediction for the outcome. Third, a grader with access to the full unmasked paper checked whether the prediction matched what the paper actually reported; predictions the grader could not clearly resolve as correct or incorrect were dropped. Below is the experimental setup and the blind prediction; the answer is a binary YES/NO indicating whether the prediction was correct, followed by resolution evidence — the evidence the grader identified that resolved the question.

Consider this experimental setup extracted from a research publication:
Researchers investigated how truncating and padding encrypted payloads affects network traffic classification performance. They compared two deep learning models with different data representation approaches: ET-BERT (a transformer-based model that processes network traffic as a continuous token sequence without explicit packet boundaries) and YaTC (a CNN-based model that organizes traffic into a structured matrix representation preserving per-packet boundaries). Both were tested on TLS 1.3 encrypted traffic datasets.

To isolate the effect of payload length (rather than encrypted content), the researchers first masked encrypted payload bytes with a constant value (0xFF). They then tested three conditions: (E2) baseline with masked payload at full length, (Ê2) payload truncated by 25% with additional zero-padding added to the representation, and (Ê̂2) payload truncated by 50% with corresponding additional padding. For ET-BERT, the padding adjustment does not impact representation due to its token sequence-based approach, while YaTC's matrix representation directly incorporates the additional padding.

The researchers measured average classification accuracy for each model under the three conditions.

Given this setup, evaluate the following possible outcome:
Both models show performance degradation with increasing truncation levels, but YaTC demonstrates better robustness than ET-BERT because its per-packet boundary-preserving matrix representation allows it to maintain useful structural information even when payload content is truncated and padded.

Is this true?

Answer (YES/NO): NO